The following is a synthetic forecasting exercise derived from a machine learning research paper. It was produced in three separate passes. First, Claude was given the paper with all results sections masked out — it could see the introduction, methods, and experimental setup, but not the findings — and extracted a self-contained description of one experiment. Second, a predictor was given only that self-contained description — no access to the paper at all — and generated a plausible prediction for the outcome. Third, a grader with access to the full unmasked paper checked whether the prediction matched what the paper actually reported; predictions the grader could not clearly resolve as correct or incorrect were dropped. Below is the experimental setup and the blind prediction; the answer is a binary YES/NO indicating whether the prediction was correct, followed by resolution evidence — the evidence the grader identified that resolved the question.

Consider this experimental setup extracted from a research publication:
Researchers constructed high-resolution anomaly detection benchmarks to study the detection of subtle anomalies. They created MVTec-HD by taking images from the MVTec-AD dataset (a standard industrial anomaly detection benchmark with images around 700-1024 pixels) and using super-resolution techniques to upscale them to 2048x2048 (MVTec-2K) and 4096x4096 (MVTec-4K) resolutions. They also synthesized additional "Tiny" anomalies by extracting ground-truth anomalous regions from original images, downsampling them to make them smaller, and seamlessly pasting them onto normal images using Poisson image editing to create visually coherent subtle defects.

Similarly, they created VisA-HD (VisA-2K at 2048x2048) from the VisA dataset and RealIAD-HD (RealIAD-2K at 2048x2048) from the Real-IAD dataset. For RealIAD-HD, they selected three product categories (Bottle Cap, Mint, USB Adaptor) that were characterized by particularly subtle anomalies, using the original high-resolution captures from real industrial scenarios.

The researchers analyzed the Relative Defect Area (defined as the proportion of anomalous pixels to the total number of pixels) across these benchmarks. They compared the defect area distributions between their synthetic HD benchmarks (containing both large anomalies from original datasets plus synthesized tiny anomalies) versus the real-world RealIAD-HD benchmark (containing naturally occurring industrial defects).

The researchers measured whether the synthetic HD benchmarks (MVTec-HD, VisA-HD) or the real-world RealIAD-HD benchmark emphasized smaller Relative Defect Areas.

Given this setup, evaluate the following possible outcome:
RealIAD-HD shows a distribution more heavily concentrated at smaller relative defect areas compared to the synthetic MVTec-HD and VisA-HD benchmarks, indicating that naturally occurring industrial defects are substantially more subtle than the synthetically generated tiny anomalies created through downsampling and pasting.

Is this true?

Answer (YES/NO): YES